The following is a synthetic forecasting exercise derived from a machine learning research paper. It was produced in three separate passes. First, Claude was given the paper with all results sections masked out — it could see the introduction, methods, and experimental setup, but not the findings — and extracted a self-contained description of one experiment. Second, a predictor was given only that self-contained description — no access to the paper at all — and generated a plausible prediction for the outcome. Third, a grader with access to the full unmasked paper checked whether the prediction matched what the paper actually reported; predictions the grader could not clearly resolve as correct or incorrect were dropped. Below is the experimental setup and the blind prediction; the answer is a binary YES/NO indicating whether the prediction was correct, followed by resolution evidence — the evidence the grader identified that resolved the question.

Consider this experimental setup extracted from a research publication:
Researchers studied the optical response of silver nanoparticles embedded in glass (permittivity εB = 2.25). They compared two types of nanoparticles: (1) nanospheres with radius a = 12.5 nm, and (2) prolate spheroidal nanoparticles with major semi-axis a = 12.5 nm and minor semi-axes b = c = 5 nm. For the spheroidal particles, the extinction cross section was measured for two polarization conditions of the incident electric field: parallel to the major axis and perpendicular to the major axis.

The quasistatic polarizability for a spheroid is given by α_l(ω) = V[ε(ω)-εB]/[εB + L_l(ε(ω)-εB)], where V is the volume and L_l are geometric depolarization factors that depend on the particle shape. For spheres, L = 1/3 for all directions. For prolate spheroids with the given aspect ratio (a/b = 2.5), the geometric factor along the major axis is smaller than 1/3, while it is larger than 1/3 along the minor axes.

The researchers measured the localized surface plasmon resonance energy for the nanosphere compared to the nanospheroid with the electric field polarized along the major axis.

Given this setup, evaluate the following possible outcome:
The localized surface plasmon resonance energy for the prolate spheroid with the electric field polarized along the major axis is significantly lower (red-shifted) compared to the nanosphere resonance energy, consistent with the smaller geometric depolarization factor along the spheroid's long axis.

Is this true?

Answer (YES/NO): YES